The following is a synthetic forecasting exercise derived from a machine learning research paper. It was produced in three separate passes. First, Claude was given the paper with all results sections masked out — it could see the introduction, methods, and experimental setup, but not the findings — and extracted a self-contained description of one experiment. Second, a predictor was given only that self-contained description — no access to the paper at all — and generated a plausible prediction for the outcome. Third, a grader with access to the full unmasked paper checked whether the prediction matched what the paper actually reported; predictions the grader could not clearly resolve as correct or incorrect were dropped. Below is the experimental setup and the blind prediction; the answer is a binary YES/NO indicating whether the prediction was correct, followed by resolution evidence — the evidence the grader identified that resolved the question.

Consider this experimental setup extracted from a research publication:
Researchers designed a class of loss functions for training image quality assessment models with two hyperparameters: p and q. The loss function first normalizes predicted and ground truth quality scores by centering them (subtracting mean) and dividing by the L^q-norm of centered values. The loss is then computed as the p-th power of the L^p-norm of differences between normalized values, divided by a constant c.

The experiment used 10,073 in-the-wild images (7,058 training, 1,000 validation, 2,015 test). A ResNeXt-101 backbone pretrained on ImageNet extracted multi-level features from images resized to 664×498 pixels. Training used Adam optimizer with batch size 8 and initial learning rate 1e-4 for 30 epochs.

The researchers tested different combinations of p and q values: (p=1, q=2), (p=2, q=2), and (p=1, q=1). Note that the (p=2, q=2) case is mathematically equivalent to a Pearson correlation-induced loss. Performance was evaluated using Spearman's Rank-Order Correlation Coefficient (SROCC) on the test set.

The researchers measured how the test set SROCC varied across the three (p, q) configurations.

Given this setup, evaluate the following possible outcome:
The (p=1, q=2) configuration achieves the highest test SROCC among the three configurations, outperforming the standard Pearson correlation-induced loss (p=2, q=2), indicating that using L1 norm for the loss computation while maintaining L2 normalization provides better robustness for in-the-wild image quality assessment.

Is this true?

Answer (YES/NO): YES